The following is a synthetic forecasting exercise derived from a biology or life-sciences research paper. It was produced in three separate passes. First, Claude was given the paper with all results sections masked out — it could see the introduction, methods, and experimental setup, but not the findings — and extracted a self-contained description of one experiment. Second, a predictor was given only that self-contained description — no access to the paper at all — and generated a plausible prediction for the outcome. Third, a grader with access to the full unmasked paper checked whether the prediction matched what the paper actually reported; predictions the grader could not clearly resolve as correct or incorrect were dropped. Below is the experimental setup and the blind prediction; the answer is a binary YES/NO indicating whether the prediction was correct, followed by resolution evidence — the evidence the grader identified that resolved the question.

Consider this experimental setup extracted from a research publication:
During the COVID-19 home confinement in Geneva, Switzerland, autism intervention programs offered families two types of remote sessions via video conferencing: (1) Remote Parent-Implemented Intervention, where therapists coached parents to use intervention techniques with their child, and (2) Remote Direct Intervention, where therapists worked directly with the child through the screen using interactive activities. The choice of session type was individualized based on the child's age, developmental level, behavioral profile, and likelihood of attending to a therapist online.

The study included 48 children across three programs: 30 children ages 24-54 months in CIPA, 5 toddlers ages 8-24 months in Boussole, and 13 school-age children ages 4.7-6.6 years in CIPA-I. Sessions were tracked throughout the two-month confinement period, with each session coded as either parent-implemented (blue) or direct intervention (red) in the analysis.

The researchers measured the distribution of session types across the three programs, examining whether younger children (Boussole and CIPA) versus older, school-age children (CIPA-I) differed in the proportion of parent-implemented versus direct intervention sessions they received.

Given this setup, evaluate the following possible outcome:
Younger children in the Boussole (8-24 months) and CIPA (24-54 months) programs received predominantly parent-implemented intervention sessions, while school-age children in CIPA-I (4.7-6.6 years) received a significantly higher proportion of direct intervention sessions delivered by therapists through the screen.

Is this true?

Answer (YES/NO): YES